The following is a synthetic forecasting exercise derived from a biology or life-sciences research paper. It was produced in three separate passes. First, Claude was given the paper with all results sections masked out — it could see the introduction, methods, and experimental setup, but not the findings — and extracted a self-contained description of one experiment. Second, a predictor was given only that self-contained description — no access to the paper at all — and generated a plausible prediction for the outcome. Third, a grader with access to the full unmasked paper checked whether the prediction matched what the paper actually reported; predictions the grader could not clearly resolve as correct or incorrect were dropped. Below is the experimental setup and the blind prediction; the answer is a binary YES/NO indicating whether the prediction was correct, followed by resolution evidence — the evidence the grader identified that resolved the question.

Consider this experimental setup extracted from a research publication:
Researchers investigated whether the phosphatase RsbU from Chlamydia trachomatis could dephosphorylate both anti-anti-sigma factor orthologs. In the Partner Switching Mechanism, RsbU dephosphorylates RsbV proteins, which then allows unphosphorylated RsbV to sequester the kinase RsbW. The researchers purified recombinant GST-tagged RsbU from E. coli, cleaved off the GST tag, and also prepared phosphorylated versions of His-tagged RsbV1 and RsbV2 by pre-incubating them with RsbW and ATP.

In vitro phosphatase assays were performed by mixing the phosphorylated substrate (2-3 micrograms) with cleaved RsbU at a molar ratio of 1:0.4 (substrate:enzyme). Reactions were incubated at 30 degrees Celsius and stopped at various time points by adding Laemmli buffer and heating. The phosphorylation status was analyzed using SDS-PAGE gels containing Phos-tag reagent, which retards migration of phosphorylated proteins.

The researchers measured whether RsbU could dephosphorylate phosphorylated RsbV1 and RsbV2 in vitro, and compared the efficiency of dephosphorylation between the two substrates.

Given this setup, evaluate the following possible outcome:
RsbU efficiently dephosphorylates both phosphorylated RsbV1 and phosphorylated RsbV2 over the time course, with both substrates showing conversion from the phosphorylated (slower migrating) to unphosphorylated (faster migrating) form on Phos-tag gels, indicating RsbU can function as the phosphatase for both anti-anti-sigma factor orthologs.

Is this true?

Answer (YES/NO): NO